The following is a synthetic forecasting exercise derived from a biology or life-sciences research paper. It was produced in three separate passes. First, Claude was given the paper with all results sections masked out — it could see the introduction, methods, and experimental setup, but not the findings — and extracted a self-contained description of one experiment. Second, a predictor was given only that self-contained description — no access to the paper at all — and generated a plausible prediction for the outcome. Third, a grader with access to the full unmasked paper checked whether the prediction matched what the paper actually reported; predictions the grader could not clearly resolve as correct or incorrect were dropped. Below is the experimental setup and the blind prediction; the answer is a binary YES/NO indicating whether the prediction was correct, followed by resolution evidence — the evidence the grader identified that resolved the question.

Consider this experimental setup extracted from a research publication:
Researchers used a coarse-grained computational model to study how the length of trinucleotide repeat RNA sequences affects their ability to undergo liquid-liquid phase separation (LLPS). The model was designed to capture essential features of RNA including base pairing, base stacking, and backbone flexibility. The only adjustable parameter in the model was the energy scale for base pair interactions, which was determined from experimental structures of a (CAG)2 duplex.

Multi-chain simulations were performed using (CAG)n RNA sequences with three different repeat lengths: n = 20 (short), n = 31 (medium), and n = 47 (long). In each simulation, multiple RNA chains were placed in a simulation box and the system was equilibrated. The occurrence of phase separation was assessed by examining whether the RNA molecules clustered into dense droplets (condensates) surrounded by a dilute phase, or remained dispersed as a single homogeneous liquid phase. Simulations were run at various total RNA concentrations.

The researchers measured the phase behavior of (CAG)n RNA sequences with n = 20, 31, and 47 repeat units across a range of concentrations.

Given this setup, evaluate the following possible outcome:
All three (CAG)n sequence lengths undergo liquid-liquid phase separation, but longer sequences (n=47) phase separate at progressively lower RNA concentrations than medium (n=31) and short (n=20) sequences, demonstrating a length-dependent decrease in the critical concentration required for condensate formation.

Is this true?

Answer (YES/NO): NO